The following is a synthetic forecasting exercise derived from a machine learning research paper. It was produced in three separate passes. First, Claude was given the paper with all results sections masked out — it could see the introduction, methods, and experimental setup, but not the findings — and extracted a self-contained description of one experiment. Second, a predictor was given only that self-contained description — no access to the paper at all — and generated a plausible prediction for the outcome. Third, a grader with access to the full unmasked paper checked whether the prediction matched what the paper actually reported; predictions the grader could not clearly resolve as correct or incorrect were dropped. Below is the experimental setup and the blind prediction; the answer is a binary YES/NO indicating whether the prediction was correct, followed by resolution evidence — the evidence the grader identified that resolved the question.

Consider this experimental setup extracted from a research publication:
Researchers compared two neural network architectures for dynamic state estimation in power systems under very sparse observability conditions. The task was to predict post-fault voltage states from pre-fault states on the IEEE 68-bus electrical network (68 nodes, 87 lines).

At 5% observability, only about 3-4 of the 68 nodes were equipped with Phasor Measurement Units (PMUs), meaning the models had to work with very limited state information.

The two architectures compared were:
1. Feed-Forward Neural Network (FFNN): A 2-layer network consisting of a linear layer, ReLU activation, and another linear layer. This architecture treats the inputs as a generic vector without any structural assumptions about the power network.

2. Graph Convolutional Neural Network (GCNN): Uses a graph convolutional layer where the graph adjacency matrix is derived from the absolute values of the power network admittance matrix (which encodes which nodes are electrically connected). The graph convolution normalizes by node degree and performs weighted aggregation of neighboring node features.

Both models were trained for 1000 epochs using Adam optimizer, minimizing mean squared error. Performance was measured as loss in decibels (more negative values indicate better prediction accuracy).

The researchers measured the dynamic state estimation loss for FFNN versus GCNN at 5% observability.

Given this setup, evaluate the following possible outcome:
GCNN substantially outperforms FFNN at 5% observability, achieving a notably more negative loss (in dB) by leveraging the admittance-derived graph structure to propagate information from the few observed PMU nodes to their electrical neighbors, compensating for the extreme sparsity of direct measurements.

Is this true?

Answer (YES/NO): NO